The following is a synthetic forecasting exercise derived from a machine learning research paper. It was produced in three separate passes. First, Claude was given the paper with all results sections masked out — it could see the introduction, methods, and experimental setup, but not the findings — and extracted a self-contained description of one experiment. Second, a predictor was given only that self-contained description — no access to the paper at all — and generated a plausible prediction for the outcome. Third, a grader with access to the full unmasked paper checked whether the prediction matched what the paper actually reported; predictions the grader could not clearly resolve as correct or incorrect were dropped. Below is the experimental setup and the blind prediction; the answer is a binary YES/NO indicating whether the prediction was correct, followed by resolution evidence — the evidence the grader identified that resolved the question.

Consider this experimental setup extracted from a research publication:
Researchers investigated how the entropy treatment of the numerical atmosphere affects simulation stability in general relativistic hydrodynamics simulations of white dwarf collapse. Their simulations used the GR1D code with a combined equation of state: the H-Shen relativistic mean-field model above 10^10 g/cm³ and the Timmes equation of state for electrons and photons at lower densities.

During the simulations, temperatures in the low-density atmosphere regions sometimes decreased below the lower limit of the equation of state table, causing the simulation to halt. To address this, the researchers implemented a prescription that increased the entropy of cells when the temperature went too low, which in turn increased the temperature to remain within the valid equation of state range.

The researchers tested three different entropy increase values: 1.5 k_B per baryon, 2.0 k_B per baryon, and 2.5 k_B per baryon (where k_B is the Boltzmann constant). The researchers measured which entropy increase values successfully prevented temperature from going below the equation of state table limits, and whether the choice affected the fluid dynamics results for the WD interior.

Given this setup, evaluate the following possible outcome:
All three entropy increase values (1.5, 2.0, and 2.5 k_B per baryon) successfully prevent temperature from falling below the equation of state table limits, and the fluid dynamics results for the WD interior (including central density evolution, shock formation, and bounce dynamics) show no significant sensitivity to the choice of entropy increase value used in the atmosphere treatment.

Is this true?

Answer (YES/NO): NO